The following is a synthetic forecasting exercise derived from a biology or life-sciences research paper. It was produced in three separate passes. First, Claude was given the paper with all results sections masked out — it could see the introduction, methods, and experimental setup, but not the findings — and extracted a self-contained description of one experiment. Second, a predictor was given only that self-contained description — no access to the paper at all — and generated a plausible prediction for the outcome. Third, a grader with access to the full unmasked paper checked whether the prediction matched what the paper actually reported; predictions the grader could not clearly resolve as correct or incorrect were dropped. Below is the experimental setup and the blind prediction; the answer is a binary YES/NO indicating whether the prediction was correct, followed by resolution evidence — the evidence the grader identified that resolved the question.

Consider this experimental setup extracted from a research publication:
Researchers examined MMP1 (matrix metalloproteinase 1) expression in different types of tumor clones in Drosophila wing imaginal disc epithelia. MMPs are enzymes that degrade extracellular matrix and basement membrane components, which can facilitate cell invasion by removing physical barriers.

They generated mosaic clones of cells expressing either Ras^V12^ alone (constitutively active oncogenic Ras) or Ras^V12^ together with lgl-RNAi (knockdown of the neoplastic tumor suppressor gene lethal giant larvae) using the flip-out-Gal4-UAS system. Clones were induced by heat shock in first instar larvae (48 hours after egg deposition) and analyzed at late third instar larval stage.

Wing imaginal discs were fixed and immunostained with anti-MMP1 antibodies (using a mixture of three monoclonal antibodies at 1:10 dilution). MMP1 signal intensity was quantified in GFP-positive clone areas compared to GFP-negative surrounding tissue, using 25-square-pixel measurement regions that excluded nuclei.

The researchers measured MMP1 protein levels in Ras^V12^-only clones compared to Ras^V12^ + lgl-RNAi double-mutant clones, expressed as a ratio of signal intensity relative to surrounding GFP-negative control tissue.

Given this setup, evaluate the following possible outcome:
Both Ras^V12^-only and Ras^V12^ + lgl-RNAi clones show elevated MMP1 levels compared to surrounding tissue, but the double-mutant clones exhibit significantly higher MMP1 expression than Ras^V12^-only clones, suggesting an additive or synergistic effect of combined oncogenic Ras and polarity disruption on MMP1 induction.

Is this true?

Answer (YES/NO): NO